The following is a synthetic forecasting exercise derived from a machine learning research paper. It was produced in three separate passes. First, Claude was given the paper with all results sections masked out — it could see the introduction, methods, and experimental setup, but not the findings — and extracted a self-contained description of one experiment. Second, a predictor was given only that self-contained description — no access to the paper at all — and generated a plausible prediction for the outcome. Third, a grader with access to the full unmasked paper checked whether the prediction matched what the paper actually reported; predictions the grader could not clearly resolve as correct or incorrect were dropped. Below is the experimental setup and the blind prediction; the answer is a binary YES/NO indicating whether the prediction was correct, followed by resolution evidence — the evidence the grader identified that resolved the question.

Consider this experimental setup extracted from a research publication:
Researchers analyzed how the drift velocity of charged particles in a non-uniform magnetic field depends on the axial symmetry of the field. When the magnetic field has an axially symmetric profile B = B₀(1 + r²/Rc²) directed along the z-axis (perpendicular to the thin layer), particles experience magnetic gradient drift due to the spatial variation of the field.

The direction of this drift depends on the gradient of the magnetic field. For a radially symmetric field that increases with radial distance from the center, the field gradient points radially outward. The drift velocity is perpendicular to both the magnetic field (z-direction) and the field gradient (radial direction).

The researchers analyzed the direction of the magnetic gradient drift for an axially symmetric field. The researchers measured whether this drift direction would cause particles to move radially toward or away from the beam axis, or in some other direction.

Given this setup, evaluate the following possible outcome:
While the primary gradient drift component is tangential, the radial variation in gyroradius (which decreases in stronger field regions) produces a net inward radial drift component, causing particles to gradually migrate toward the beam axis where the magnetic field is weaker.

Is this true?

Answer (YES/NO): NO